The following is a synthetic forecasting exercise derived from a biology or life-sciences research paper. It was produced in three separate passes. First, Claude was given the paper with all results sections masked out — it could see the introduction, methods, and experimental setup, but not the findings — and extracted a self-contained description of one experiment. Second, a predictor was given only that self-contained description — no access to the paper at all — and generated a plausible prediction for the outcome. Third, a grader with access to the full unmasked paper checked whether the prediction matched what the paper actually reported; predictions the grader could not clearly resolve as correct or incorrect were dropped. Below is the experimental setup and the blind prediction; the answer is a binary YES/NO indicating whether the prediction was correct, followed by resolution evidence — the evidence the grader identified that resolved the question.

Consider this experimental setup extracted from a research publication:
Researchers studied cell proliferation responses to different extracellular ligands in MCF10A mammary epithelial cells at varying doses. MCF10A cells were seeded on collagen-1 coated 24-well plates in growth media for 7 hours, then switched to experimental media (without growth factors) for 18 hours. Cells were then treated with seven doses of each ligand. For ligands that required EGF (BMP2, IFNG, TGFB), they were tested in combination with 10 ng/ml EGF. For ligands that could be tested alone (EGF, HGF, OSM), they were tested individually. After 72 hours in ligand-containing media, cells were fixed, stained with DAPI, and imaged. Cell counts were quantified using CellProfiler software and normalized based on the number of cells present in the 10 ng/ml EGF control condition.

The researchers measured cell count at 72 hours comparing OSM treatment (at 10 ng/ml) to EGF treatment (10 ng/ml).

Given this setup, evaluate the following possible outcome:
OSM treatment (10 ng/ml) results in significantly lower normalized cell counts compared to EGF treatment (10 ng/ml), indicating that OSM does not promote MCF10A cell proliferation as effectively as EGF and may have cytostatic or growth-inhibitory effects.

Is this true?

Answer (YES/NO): NO